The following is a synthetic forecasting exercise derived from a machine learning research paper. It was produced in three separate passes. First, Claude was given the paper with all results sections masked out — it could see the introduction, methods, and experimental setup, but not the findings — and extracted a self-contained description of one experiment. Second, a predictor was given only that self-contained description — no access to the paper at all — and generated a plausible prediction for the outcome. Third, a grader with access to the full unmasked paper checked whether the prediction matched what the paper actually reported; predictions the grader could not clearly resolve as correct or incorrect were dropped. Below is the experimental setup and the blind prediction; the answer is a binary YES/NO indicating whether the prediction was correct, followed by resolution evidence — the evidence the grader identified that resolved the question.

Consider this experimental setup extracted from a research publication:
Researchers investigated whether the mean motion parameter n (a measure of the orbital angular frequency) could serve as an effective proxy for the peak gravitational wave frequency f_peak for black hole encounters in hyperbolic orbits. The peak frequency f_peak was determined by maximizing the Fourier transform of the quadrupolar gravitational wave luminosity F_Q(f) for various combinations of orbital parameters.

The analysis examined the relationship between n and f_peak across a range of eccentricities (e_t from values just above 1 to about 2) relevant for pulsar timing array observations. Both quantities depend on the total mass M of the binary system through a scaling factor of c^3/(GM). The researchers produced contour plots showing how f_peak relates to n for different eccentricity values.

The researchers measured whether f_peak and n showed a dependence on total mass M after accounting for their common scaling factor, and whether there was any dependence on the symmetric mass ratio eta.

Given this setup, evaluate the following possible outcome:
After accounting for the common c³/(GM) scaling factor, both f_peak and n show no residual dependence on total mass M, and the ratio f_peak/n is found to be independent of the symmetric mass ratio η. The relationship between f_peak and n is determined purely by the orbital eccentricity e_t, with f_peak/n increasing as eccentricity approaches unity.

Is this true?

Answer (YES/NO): NO